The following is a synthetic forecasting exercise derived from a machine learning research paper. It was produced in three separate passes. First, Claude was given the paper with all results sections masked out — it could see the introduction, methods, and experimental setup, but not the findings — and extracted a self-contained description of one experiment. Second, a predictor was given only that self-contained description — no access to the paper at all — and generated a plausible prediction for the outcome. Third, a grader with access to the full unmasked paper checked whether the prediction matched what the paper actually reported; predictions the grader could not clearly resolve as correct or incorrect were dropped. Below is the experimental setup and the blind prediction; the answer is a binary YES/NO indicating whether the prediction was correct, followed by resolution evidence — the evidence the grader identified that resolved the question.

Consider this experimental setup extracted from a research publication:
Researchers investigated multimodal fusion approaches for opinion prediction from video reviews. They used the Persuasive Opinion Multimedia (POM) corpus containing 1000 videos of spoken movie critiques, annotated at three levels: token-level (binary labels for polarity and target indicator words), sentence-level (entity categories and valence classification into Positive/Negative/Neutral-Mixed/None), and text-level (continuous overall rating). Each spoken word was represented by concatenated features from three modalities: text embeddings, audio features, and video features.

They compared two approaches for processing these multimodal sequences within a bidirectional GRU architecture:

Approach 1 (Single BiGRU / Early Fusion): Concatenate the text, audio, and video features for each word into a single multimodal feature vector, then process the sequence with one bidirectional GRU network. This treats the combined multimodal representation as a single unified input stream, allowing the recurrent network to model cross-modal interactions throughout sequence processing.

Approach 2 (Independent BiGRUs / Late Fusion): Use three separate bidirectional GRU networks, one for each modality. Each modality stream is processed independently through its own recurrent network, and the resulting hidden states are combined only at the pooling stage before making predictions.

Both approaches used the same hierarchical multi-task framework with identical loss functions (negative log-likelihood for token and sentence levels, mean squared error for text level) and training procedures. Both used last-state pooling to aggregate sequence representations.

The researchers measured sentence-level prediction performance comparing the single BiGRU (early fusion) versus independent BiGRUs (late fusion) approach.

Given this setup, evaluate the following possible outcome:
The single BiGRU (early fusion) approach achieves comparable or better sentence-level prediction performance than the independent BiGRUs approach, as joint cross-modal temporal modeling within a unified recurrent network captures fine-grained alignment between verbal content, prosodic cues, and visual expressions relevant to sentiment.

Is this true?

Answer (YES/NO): NO